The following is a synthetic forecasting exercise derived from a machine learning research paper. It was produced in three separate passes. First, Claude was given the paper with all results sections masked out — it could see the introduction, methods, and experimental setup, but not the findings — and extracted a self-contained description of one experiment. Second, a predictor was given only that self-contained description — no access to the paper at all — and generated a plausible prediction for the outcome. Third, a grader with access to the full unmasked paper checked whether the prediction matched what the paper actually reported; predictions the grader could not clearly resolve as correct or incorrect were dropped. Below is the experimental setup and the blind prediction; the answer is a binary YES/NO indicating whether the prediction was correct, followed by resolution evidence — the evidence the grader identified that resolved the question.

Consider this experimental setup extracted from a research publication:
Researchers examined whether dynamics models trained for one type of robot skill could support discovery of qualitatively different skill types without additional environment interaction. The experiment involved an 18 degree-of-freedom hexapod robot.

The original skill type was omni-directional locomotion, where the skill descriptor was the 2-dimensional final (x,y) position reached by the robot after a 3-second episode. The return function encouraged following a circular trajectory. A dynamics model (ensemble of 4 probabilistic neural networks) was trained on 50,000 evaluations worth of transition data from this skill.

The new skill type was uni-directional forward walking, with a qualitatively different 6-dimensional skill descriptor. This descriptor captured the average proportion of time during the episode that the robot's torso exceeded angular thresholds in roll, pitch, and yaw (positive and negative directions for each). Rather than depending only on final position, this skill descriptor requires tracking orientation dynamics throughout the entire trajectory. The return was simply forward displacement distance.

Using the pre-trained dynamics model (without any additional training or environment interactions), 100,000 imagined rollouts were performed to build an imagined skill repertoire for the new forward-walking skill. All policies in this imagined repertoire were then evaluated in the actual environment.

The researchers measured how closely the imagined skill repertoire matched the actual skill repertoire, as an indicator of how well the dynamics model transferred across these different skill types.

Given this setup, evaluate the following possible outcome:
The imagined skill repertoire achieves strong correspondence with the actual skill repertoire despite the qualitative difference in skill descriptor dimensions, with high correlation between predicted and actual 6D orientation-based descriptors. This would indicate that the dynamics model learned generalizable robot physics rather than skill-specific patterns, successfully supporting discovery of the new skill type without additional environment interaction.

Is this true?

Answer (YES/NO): NO